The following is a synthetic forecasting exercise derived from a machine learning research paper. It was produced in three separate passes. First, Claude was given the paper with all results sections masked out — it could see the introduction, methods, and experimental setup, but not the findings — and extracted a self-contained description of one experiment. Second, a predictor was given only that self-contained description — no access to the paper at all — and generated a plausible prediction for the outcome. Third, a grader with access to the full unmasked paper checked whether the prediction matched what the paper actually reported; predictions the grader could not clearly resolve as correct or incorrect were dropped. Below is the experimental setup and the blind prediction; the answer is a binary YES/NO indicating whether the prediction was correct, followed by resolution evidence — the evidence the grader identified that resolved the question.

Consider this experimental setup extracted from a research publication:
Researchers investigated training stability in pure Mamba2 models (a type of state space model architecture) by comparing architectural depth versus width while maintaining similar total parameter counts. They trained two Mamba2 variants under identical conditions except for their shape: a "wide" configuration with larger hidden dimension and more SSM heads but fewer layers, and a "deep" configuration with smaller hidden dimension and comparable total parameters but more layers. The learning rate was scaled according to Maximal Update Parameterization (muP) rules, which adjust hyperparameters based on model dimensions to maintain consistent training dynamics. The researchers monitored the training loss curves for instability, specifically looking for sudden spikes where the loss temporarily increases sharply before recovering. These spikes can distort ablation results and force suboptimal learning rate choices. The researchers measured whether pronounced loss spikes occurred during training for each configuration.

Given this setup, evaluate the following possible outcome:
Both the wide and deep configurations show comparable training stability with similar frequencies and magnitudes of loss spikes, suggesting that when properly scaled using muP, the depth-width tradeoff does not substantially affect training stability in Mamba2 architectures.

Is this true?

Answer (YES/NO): NO